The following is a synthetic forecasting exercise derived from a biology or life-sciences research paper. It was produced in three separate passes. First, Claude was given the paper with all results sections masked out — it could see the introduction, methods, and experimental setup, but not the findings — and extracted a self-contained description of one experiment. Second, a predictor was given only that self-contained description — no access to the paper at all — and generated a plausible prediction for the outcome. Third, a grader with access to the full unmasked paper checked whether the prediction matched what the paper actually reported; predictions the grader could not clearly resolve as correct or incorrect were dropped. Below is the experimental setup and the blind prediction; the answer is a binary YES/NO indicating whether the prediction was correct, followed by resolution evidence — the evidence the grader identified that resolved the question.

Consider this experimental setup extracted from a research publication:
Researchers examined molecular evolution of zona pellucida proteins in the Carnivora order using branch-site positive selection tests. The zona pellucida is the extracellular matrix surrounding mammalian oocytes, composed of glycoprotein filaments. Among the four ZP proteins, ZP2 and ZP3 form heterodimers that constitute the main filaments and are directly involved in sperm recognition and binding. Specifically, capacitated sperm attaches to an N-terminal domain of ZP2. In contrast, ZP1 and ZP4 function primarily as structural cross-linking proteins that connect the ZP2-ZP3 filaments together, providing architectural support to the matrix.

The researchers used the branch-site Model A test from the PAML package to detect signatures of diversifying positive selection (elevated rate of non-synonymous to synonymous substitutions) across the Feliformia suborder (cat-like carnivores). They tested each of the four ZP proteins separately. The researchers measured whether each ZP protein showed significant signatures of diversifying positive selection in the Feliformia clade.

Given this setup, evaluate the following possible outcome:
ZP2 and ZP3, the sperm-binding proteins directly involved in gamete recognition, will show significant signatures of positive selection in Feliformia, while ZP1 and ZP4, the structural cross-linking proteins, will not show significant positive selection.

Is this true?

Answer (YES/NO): NO